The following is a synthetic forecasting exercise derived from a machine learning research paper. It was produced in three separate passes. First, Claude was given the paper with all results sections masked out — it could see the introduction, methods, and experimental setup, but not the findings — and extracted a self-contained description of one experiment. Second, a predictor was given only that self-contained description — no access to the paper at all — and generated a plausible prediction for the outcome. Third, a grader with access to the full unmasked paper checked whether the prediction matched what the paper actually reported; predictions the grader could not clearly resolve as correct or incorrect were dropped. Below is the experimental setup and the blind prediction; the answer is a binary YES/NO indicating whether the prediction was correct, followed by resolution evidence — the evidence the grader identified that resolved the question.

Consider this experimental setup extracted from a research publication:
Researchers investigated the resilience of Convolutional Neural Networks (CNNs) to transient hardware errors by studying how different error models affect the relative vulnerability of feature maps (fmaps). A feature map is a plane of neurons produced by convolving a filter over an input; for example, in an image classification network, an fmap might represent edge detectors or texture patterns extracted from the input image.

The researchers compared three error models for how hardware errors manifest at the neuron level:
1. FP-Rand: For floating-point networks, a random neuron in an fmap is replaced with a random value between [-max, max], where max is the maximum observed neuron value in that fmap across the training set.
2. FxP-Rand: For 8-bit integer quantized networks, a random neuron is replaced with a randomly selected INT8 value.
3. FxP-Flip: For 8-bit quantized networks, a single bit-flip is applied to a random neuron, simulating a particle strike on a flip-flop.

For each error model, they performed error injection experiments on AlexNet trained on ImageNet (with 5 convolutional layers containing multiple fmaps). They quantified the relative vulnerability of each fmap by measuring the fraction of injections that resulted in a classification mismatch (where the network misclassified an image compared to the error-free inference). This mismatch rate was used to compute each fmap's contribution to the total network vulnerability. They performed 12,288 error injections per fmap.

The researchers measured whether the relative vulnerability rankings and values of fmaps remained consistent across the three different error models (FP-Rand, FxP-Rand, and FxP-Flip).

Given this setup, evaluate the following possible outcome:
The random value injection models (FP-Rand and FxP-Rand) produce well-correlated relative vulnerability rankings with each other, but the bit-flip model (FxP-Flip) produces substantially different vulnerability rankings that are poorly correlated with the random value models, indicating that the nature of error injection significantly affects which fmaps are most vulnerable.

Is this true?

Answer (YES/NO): NO